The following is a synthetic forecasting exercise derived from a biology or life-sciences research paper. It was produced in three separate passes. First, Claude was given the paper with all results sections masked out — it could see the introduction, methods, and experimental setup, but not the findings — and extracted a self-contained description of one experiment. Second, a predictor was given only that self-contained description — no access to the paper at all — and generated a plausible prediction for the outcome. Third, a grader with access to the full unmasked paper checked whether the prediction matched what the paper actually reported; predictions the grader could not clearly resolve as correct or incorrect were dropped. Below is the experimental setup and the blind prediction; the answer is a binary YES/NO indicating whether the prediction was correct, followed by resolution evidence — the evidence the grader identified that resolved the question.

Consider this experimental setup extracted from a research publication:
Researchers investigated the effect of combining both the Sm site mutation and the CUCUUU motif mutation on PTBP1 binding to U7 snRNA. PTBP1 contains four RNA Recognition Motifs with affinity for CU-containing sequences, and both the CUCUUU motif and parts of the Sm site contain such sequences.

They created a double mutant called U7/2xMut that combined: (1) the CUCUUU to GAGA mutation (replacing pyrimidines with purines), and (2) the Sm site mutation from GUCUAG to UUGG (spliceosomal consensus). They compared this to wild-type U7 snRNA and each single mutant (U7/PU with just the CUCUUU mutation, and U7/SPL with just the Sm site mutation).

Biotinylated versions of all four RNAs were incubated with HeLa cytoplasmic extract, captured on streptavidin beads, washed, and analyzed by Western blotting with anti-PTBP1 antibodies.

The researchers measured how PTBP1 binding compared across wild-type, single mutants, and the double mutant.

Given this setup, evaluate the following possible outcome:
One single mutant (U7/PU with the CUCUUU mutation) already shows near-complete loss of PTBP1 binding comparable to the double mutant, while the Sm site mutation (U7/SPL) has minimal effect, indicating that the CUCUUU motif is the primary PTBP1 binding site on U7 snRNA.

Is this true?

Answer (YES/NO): NO